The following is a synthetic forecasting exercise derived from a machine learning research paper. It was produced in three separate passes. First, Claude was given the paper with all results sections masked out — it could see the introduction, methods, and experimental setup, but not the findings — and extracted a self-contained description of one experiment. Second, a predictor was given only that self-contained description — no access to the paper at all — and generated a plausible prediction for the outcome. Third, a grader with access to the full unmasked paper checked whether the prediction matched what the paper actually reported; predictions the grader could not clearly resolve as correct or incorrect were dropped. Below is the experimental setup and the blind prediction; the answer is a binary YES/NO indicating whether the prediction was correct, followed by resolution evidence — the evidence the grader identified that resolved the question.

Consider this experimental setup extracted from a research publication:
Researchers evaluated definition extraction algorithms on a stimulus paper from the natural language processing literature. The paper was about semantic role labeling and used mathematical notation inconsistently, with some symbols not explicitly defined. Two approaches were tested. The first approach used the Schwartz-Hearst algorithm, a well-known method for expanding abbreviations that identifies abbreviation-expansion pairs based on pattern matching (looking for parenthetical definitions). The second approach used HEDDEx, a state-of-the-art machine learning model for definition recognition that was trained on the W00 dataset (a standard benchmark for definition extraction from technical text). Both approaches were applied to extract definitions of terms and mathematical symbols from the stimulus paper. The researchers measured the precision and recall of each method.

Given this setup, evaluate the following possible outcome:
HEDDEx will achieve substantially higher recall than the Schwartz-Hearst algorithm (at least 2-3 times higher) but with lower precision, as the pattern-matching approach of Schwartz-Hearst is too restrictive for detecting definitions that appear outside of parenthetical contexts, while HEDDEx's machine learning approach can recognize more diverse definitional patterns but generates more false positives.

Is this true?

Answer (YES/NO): NO